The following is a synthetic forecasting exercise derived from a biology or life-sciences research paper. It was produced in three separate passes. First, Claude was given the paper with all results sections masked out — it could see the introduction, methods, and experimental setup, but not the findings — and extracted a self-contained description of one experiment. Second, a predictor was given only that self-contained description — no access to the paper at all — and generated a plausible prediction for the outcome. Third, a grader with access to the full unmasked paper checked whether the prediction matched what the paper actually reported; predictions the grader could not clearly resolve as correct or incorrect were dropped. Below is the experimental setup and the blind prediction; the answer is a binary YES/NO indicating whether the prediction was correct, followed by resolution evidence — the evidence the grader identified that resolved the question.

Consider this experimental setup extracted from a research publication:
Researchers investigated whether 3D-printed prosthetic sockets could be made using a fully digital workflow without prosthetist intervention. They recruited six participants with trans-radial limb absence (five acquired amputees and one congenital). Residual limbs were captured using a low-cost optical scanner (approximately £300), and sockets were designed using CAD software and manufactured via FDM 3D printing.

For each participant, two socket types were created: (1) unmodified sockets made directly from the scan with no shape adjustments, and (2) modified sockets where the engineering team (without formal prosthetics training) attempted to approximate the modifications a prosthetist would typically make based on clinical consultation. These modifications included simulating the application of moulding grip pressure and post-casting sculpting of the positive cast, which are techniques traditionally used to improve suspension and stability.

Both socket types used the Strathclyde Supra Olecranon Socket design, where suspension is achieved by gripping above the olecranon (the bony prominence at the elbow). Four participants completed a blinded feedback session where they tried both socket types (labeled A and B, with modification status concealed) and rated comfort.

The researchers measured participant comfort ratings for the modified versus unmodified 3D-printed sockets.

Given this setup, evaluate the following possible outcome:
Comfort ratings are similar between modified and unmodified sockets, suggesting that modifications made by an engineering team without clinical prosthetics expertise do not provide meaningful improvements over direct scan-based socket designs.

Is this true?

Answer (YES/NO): NO